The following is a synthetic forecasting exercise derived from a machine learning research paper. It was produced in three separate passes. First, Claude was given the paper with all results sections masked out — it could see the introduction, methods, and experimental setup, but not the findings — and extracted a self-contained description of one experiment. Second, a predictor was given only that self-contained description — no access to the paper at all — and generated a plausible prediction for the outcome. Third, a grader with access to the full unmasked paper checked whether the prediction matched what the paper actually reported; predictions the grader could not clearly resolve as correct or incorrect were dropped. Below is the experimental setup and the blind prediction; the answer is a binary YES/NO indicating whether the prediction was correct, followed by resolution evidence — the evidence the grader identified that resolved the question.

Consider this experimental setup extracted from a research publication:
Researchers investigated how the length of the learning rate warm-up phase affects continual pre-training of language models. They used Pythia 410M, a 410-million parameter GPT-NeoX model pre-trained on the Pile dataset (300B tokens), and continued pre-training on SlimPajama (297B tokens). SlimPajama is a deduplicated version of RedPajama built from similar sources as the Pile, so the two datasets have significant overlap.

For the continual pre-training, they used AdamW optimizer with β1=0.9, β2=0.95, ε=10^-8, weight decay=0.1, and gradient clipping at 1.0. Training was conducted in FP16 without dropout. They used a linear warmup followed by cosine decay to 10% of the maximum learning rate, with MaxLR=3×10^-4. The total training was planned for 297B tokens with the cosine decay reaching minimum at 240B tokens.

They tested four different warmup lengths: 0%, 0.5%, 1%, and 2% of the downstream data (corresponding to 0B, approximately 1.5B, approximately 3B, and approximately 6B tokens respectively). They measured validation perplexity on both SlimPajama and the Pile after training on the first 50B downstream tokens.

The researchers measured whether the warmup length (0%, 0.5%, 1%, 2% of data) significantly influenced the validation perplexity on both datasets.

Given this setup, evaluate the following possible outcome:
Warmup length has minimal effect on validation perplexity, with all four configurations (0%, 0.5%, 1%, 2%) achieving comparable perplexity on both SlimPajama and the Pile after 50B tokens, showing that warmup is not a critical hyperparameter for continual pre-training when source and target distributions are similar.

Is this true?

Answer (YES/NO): YES